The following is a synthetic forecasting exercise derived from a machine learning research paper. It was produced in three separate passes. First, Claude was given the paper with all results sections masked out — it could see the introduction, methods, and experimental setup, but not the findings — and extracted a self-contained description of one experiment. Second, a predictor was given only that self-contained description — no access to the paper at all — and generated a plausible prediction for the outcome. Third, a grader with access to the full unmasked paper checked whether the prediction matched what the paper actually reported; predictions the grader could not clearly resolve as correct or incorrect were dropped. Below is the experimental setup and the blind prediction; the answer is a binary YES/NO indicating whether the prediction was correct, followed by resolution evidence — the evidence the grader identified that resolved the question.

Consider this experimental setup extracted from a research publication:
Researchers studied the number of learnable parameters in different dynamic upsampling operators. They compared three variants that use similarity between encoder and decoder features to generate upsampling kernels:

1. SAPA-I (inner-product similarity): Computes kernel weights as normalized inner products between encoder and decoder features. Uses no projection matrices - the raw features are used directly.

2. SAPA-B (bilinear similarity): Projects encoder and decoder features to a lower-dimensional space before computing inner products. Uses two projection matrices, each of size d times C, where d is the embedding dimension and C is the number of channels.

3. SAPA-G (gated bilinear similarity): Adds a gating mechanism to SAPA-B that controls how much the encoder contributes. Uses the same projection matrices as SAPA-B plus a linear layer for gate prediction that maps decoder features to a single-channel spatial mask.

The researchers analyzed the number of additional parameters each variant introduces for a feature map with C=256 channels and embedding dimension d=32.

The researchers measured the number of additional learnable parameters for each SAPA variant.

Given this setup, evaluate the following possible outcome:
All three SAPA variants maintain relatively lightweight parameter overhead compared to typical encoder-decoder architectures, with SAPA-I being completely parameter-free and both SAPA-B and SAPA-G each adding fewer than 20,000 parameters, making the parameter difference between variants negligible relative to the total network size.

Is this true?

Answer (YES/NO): YES